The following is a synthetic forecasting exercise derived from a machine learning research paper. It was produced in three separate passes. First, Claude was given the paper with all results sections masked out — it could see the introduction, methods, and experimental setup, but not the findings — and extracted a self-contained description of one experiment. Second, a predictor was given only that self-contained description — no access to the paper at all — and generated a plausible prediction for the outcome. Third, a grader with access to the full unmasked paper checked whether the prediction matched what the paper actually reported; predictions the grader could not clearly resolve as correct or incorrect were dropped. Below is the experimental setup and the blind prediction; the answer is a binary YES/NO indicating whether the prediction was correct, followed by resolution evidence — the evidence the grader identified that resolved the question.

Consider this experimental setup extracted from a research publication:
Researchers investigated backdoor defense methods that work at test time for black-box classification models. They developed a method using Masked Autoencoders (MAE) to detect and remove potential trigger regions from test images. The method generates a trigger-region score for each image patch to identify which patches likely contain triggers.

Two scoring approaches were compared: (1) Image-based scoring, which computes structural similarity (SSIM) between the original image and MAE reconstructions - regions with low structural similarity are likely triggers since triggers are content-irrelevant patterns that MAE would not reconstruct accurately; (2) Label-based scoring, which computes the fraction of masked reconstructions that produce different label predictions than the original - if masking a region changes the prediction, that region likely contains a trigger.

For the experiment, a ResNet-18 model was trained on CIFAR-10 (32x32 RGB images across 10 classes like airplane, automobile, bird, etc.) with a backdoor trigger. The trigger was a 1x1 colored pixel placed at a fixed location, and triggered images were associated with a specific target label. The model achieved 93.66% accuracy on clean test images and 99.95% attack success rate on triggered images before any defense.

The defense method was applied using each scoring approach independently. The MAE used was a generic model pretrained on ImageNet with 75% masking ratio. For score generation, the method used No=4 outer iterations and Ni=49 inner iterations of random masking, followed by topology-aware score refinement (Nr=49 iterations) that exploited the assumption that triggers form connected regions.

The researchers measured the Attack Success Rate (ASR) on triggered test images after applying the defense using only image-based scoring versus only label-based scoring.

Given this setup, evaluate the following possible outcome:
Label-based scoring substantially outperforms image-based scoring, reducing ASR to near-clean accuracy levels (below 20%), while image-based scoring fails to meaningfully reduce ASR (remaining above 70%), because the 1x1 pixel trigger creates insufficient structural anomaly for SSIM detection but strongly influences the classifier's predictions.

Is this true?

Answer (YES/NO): NO